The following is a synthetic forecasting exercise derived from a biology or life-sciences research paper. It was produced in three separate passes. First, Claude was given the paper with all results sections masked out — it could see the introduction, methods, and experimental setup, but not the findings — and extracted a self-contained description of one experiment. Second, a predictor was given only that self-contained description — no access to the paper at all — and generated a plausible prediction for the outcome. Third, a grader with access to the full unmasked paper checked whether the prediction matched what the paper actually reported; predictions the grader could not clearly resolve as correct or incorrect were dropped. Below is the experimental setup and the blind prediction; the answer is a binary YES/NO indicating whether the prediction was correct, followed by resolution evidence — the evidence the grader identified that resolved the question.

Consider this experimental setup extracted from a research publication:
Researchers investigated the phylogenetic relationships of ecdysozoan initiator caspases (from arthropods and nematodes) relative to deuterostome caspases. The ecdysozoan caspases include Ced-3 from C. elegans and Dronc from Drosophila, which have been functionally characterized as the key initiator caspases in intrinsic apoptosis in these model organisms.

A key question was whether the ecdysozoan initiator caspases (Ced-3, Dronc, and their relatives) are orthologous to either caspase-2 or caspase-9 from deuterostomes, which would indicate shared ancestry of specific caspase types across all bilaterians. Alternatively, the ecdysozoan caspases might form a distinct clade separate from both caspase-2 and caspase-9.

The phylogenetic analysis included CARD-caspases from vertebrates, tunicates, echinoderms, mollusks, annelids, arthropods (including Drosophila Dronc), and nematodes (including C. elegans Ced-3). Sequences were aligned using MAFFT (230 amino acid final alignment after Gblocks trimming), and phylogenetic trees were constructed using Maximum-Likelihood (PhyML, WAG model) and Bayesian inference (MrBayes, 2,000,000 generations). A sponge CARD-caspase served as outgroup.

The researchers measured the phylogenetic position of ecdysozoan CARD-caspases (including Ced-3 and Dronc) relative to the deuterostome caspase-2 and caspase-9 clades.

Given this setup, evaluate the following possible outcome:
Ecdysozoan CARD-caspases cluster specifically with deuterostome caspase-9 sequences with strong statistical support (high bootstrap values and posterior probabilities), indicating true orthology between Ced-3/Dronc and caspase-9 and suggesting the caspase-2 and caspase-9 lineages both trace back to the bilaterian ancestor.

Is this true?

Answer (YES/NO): NO